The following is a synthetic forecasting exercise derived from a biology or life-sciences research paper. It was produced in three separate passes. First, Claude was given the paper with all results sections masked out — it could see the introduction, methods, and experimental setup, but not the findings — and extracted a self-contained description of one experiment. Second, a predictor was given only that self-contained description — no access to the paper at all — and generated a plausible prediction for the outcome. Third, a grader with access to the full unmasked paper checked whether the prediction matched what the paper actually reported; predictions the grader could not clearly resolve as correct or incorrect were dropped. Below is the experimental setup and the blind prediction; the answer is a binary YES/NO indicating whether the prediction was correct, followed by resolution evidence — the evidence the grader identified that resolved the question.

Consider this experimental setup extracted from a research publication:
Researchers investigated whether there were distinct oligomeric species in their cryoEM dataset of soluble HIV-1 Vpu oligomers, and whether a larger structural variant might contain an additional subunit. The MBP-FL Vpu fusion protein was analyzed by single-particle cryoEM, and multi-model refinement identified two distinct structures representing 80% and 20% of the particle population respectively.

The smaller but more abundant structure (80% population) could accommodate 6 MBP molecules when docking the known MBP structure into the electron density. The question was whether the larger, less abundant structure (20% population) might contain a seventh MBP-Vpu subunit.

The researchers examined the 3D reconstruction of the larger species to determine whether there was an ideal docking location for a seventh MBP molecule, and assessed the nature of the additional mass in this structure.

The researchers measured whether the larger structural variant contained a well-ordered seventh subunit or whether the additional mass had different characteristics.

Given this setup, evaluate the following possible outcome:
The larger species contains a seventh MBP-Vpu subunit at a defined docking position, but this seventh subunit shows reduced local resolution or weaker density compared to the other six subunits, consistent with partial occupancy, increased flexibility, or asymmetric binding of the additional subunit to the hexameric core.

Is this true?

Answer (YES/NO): NO